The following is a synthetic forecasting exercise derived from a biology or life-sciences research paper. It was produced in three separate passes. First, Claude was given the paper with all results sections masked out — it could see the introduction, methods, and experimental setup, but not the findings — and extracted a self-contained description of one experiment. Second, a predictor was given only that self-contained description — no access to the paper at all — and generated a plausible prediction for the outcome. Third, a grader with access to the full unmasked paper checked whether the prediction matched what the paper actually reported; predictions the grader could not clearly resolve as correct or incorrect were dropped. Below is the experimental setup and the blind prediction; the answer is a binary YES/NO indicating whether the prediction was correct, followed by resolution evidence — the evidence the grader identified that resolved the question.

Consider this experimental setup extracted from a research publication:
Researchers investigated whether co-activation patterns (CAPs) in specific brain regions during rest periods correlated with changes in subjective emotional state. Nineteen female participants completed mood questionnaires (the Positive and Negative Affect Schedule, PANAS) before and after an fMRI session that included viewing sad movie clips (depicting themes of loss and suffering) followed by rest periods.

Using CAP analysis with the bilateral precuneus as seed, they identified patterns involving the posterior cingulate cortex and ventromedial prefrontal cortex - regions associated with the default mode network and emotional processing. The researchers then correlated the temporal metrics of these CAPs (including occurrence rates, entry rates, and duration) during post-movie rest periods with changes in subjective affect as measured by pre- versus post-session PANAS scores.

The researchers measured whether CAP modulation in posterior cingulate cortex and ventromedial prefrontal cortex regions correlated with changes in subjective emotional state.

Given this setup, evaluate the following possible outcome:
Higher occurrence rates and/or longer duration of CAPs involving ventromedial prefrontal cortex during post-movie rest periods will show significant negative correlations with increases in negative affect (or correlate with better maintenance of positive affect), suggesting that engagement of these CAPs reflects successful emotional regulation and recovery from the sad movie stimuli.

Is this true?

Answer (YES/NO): NO